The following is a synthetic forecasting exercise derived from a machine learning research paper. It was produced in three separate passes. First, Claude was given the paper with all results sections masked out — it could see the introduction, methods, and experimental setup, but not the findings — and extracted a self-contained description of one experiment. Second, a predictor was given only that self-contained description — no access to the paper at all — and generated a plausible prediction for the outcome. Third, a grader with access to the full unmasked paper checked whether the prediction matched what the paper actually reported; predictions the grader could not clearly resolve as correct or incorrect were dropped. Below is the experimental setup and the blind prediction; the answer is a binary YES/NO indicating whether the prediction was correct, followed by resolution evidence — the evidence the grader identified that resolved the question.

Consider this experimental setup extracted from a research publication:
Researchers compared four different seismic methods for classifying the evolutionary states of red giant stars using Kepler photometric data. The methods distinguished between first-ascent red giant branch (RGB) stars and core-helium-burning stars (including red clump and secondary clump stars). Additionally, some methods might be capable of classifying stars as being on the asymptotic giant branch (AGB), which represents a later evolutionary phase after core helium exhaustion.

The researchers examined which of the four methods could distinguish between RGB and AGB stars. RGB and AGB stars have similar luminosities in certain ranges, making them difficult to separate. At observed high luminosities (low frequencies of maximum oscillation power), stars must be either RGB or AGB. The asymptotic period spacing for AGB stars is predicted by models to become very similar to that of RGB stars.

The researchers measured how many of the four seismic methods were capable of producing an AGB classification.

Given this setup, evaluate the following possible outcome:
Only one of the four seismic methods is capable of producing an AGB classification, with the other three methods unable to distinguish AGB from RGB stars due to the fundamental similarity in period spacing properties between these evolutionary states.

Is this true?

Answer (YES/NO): YES